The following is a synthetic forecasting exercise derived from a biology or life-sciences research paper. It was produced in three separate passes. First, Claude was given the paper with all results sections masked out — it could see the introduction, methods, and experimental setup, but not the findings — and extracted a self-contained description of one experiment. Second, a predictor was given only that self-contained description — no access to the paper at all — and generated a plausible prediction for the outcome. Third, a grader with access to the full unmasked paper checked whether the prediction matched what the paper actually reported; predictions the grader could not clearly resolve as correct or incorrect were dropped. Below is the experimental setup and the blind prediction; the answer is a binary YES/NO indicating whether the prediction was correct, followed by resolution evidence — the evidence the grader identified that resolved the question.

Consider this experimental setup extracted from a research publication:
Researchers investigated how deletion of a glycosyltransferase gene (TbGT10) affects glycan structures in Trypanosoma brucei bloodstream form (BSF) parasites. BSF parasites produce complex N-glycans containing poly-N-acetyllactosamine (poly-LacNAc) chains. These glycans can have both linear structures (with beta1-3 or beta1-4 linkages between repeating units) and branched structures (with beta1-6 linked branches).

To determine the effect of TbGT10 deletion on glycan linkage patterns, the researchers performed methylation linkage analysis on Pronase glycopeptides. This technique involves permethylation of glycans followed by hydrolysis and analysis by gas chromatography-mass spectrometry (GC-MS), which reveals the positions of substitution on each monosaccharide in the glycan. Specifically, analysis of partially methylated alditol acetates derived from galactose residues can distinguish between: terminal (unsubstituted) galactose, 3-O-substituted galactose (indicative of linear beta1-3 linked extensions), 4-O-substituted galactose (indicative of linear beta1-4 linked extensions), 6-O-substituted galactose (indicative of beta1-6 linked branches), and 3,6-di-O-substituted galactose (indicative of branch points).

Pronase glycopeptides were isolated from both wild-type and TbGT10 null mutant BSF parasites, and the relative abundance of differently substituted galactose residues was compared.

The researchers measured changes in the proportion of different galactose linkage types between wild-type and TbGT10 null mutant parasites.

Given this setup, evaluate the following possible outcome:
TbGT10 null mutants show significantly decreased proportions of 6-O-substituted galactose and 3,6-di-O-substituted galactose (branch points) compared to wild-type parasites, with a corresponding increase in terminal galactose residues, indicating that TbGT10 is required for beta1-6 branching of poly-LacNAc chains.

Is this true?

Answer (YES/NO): NO